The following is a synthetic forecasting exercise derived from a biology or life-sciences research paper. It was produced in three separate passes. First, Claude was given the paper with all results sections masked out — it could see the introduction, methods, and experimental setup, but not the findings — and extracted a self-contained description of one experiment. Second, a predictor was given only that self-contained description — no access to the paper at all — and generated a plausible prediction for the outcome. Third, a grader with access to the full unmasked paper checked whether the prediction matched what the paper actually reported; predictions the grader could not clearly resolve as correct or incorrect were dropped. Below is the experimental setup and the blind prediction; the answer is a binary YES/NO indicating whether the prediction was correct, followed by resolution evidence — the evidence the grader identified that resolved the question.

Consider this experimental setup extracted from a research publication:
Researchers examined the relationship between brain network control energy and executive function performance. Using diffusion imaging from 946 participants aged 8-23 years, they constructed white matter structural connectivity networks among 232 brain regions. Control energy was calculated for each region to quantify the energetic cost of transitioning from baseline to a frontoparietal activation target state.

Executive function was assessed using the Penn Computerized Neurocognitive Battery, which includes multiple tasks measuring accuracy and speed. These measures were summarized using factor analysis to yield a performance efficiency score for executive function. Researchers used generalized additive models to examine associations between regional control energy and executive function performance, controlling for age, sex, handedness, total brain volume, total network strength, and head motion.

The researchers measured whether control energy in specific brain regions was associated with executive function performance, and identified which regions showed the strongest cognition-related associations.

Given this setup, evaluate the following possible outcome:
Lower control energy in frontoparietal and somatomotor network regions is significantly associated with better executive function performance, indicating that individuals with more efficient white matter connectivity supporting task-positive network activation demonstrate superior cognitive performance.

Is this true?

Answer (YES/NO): NO